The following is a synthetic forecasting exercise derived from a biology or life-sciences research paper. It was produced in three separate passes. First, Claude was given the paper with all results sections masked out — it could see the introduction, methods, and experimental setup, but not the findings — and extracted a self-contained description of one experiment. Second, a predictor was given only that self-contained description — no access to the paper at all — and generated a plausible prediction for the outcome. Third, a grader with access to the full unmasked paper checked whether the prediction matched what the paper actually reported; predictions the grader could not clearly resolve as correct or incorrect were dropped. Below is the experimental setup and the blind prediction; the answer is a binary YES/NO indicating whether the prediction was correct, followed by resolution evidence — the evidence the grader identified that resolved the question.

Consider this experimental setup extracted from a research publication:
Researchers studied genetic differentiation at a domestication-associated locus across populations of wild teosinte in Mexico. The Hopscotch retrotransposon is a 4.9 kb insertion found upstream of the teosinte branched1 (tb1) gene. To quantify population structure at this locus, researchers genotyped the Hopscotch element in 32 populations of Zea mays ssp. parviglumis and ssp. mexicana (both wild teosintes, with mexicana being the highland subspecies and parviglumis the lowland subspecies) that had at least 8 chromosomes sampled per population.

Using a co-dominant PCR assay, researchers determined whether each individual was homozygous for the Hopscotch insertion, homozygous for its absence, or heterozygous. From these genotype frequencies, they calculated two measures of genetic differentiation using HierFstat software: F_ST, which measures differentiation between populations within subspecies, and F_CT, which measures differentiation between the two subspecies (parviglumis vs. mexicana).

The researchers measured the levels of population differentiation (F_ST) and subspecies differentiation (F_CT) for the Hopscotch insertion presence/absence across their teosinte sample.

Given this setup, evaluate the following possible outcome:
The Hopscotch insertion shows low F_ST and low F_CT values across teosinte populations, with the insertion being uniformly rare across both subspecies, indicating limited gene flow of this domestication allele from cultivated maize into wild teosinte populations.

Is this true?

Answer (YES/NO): NO